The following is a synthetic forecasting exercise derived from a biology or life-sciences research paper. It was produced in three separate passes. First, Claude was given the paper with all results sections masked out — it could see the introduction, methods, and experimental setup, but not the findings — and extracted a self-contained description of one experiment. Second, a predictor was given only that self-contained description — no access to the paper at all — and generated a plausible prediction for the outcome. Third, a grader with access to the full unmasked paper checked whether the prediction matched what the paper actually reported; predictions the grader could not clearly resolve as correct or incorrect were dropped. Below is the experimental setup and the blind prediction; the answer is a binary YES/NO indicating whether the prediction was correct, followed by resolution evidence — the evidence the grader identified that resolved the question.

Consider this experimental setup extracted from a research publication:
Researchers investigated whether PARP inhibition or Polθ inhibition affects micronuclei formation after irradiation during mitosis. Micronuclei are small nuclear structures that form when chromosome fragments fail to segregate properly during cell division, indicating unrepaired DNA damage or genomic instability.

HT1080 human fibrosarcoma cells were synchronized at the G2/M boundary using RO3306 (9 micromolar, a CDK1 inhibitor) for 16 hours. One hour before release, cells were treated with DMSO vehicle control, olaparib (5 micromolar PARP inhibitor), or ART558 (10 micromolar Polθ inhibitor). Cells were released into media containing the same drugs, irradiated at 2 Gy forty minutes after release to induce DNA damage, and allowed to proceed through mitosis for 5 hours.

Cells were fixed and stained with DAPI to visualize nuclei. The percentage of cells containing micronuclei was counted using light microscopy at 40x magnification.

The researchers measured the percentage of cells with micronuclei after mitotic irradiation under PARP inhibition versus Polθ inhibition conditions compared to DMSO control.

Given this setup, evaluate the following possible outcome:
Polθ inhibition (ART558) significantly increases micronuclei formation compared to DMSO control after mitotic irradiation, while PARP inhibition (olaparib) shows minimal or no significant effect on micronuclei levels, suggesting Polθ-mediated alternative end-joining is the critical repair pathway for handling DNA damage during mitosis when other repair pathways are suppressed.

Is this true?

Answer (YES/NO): YES